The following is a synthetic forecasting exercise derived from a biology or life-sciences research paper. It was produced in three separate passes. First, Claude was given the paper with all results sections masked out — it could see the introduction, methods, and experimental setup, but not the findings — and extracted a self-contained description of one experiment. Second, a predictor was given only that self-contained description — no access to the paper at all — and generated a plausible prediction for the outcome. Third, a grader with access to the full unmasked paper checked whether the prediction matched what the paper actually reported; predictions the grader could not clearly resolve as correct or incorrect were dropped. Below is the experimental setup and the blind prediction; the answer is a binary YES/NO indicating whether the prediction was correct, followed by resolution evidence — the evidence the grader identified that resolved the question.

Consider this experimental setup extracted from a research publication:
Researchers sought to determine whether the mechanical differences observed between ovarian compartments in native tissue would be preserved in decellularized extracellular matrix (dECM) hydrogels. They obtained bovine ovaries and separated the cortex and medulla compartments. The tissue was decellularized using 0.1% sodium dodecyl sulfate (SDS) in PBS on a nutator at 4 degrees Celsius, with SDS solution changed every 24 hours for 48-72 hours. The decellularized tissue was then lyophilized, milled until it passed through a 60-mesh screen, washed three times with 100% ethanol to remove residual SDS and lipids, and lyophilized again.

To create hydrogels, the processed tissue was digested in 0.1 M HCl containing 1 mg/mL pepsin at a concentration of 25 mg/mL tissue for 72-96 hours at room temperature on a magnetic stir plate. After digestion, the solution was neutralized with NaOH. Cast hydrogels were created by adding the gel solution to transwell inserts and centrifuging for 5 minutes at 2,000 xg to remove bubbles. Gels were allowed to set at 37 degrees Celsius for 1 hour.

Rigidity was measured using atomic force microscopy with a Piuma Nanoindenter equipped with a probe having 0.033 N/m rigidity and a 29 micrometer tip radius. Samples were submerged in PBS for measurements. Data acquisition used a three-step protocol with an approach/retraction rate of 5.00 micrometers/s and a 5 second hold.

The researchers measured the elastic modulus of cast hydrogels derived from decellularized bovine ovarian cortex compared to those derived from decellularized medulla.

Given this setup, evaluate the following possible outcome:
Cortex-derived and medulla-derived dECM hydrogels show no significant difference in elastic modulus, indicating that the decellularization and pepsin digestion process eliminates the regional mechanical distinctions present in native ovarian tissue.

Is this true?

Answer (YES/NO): NO